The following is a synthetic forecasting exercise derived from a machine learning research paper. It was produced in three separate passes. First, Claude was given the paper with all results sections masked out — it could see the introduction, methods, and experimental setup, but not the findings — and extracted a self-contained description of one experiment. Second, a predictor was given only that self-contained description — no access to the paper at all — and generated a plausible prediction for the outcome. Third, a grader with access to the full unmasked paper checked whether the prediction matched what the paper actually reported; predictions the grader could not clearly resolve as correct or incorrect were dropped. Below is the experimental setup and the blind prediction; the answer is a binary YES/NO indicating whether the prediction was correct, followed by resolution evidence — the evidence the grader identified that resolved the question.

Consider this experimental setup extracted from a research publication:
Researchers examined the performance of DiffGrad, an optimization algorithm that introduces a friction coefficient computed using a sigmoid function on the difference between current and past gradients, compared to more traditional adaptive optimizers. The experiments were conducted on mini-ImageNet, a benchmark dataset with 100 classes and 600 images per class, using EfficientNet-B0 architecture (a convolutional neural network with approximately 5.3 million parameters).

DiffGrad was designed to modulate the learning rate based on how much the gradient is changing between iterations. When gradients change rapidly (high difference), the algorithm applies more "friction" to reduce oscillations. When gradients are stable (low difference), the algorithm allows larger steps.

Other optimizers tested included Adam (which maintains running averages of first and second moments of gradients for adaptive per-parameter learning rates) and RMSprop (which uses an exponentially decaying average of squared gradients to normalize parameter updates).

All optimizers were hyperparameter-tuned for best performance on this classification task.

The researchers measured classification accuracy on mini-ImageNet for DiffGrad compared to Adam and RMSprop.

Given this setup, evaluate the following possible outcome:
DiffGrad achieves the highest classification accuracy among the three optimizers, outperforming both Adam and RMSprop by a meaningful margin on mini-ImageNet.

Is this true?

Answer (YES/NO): NO